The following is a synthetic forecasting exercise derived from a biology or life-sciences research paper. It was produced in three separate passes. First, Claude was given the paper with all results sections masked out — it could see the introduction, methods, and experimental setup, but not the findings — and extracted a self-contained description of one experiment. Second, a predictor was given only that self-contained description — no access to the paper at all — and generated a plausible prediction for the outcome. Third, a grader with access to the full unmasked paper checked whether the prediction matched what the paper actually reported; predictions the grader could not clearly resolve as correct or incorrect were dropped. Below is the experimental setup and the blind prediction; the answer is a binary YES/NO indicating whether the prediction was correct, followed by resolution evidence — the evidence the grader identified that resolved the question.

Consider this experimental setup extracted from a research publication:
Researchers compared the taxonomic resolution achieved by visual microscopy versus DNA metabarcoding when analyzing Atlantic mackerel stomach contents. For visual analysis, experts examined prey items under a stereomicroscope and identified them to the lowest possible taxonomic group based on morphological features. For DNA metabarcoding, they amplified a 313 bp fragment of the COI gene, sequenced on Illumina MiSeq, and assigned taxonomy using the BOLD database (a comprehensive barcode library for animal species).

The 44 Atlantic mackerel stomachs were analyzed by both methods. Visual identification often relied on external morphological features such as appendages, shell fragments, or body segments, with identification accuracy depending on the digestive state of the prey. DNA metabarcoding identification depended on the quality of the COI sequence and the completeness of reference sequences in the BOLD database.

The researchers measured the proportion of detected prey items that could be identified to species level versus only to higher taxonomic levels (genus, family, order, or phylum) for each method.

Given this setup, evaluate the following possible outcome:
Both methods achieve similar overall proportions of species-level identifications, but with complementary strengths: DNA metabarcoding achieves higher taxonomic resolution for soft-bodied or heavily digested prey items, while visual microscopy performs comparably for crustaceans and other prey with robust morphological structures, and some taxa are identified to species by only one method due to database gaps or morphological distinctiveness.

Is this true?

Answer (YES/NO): NO